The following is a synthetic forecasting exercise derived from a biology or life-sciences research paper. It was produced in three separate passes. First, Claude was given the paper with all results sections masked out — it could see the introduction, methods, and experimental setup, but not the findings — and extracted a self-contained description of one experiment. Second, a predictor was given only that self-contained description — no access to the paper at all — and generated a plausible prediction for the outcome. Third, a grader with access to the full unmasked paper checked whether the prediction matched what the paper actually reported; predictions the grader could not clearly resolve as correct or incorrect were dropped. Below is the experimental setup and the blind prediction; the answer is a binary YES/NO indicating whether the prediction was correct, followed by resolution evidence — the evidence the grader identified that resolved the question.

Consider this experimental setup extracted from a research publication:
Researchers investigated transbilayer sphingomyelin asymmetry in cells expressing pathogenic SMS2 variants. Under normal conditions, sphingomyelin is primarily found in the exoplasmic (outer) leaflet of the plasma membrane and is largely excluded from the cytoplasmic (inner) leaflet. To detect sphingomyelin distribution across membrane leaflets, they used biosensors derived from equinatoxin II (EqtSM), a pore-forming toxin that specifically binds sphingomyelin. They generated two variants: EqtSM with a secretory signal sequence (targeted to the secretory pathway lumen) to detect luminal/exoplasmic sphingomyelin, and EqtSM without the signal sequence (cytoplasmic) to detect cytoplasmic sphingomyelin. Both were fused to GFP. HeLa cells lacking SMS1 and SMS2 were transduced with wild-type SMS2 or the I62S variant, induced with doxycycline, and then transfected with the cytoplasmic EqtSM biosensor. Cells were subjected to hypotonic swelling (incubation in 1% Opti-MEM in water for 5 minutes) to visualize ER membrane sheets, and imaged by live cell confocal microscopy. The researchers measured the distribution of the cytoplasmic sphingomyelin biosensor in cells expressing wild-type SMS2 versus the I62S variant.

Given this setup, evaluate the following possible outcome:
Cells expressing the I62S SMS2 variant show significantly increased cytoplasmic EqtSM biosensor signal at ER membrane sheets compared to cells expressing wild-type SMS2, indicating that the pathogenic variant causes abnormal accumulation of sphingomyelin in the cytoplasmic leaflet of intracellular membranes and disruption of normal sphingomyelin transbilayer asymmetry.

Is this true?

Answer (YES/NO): NO